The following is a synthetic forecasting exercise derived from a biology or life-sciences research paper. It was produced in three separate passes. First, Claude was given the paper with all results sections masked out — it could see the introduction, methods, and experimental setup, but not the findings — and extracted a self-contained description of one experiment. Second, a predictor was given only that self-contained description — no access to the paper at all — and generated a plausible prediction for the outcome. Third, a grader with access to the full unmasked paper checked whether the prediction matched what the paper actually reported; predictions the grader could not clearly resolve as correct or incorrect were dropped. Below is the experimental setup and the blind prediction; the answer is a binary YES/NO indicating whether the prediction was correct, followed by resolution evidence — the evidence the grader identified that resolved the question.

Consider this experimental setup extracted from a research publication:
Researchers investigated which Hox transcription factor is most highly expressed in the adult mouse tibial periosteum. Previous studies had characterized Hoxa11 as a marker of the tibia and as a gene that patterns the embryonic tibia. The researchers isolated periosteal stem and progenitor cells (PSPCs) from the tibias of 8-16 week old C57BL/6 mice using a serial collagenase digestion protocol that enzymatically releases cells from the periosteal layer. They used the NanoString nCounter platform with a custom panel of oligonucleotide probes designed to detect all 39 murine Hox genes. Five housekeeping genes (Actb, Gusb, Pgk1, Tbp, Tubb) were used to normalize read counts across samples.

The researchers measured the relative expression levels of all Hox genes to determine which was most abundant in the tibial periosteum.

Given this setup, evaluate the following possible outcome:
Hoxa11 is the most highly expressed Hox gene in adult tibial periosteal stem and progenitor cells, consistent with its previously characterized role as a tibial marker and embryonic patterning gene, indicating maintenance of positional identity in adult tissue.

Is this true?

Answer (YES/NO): NO